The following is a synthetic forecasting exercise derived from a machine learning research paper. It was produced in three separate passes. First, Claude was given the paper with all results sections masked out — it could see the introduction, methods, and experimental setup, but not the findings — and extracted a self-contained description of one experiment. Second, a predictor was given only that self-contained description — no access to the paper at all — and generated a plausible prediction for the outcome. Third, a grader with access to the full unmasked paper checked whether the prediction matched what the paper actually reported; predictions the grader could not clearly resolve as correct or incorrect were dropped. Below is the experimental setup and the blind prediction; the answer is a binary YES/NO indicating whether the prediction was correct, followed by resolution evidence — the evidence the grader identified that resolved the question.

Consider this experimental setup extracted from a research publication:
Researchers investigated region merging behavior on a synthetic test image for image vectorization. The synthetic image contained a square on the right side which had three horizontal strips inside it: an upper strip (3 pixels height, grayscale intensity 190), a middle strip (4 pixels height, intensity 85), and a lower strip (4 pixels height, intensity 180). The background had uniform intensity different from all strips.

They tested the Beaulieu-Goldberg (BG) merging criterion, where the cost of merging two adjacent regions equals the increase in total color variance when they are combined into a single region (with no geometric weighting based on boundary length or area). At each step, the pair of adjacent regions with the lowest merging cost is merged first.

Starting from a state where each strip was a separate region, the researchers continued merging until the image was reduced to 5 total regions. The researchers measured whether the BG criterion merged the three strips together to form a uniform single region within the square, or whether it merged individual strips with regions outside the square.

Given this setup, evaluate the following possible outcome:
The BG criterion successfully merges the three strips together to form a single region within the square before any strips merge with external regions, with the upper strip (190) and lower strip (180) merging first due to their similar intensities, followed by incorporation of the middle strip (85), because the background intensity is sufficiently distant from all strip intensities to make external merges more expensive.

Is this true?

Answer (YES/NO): NO